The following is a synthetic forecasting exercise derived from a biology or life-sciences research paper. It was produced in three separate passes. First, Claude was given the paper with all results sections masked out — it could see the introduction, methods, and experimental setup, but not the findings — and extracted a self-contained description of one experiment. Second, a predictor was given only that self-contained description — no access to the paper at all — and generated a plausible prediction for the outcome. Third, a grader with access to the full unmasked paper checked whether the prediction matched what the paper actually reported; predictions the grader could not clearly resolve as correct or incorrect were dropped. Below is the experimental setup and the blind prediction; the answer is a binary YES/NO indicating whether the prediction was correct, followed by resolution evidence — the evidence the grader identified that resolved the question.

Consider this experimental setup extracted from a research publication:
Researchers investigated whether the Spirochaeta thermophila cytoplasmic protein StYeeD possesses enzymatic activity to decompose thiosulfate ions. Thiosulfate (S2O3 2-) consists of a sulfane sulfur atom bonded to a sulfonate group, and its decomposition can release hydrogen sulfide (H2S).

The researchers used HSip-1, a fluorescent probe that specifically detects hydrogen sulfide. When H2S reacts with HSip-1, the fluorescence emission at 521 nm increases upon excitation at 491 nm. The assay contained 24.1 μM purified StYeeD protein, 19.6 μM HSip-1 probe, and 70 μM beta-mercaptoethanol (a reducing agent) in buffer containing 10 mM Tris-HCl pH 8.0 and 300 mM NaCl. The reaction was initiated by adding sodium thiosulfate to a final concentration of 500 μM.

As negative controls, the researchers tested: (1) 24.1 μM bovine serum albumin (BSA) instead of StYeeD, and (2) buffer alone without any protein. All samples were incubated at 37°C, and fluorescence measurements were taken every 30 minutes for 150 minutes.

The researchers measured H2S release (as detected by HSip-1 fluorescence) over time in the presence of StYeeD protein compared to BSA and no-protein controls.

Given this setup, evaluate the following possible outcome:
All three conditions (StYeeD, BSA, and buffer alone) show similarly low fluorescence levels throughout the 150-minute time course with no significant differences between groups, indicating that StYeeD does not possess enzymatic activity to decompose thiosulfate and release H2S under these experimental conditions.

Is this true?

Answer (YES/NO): NO